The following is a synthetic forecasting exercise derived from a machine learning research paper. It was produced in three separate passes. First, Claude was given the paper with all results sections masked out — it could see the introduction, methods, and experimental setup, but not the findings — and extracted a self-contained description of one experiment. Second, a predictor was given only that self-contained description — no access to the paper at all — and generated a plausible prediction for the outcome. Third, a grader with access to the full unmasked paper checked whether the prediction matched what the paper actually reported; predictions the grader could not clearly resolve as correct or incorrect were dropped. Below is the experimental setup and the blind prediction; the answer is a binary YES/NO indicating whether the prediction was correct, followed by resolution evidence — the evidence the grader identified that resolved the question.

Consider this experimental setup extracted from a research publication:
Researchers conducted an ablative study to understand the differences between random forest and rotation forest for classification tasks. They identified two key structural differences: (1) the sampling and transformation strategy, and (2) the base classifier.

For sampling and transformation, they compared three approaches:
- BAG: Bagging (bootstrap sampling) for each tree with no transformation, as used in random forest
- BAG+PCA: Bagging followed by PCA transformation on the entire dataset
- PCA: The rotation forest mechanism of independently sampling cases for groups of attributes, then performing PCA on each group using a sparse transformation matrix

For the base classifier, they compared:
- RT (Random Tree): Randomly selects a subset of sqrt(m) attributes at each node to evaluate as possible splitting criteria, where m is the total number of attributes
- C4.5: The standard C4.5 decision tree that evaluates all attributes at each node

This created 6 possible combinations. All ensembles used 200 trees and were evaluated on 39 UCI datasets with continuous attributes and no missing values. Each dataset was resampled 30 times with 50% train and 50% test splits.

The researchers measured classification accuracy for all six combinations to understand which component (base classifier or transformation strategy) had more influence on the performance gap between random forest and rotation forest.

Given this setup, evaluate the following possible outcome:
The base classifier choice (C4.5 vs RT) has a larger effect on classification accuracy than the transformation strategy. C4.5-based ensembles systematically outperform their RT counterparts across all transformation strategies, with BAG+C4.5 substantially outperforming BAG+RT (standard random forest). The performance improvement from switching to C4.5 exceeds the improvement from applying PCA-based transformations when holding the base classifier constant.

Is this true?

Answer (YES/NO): NO